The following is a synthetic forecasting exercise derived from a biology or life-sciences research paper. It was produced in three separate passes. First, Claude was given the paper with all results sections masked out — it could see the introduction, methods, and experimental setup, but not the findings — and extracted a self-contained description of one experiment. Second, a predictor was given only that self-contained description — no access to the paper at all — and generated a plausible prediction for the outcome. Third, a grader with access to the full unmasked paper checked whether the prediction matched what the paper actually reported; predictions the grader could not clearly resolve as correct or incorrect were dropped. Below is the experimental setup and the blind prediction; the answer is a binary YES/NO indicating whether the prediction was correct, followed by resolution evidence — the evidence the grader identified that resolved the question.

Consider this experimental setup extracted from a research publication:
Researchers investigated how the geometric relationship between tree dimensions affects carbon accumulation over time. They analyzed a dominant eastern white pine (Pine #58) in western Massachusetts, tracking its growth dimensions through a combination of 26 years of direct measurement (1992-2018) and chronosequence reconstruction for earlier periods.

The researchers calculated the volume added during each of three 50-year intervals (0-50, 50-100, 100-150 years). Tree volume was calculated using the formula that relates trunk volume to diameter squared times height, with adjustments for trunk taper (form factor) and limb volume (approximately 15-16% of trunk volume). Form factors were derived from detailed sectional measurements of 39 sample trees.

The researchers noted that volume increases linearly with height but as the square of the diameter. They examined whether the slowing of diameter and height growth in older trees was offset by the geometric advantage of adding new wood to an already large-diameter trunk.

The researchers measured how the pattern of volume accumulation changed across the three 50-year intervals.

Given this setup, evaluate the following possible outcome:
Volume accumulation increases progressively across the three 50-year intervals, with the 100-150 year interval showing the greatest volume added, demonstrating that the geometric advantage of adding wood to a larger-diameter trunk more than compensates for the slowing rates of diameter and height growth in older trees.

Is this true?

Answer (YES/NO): YES